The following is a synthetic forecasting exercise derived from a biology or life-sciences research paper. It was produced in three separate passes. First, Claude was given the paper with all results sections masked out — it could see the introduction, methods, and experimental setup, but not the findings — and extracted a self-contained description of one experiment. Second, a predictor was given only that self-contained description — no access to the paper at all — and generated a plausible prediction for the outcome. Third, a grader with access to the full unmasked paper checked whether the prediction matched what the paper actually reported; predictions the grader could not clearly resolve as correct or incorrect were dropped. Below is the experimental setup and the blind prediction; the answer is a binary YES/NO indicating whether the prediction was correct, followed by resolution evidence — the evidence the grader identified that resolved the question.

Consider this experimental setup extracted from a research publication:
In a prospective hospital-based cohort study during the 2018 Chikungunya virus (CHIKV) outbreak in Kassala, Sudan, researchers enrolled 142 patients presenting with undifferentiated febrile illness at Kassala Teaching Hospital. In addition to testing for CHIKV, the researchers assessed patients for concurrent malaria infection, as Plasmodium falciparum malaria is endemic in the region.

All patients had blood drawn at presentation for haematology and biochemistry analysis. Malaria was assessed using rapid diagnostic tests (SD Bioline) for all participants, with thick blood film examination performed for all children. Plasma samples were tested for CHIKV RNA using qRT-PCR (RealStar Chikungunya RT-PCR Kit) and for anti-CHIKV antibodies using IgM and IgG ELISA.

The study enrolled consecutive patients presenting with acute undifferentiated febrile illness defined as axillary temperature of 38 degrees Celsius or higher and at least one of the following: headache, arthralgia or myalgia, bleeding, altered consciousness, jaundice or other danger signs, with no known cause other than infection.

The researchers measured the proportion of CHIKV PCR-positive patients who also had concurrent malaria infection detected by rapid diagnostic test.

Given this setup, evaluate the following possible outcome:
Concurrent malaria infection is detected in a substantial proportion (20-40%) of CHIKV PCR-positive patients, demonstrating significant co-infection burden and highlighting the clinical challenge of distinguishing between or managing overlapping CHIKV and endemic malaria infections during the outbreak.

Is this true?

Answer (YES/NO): YES